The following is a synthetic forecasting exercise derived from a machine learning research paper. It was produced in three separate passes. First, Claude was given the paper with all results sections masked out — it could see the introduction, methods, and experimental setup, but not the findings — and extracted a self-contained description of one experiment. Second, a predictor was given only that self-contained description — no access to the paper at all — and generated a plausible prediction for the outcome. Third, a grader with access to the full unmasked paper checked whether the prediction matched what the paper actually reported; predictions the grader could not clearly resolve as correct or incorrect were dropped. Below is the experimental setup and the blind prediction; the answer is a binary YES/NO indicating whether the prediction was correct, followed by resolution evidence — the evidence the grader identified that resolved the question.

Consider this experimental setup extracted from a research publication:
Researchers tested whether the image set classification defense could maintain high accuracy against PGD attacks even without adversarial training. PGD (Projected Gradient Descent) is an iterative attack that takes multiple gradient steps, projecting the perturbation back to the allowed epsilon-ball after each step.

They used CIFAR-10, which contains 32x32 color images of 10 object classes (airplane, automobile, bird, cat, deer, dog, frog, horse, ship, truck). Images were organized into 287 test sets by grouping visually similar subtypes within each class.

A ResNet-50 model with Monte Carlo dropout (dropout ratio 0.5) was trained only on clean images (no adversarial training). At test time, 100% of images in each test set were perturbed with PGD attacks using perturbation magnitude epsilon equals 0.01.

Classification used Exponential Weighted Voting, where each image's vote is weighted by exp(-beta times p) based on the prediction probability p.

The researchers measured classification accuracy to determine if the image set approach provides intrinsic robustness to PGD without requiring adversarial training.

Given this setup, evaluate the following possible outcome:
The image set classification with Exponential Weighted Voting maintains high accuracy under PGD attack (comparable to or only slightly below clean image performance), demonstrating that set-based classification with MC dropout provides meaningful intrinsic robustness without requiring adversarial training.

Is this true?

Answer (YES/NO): YES